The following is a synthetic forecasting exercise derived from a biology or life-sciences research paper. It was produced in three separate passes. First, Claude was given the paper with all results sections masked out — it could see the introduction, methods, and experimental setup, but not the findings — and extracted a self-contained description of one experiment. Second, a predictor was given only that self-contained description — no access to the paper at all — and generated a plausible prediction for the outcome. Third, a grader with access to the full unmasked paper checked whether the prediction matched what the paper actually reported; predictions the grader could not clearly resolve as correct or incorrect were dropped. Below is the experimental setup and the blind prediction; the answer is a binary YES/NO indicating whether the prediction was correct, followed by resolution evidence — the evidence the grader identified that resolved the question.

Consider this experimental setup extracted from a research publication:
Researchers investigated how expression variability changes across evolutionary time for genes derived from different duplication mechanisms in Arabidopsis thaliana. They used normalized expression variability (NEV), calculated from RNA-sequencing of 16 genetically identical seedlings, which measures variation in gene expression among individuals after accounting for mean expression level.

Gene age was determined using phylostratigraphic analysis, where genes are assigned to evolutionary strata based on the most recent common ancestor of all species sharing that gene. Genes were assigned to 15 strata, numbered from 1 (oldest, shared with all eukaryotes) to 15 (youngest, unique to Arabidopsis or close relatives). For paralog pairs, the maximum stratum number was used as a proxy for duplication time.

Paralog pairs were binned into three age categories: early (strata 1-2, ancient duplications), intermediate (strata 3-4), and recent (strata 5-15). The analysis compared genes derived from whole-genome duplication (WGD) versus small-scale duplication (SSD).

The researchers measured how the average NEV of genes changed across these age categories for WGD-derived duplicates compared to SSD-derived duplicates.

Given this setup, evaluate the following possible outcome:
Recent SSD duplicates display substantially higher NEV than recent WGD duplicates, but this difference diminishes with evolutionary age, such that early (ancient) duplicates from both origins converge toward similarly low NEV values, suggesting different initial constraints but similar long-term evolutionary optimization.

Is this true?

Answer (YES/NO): NO